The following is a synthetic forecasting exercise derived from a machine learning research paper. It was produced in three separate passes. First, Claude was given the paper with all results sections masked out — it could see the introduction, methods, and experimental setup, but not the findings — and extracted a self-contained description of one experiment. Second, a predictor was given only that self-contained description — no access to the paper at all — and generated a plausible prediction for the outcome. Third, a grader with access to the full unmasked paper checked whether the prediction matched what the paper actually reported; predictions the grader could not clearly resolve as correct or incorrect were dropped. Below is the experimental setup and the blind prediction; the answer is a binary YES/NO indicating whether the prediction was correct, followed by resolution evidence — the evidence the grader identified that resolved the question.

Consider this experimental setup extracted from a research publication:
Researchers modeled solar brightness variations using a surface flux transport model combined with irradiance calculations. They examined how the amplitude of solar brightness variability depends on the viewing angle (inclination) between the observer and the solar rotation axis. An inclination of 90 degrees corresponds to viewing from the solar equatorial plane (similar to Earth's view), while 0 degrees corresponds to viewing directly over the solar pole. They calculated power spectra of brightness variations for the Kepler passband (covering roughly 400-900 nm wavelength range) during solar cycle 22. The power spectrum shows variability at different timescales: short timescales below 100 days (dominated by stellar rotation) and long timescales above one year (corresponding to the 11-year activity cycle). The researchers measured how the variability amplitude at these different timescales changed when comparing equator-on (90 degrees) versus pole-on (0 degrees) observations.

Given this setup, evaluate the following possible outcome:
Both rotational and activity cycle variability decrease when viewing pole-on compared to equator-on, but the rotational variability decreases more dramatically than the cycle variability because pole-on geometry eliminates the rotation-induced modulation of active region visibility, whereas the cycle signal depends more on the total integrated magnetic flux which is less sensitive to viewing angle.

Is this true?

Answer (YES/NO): NO